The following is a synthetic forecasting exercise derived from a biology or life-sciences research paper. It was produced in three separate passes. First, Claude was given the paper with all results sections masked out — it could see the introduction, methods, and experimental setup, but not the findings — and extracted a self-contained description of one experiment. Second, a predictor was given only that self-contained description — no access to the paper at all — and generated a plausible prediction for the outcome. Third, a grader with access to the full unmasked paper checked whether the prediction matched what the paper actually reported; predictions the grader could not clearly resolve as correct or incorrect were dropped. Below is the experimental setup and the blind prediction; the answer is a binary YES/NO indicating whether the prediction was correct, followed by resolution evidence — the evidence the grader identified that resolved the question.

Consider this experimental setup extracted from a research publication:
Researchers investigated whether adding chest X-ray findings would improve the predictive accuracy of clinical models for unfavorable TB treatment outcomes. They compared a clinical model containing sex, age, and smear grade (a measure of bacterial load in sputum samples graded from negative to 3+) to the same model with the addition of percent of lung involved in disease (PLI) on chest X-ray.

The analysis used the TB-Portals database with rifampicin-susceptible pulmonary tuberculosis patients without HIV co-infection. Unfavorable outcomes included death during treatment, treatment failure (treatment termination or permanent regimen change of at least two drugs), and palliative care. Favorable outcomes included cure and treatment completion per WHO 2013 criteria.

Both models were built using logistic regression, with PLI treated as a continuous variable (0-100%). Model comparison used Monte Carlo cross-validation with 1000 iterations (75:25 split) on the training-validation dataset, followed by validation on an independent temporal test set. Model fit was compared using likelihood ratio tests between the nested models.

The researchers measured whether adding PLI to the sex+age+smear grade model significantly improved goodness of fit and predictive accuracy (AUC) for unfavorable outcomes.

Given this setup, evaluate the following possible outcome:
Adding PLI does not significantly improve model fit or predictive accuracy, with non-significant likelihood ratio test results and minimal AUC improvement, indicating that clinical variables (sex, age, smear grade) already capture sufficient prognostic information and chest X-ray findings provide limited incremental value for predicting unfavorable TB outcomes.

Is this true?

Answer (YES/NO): NO